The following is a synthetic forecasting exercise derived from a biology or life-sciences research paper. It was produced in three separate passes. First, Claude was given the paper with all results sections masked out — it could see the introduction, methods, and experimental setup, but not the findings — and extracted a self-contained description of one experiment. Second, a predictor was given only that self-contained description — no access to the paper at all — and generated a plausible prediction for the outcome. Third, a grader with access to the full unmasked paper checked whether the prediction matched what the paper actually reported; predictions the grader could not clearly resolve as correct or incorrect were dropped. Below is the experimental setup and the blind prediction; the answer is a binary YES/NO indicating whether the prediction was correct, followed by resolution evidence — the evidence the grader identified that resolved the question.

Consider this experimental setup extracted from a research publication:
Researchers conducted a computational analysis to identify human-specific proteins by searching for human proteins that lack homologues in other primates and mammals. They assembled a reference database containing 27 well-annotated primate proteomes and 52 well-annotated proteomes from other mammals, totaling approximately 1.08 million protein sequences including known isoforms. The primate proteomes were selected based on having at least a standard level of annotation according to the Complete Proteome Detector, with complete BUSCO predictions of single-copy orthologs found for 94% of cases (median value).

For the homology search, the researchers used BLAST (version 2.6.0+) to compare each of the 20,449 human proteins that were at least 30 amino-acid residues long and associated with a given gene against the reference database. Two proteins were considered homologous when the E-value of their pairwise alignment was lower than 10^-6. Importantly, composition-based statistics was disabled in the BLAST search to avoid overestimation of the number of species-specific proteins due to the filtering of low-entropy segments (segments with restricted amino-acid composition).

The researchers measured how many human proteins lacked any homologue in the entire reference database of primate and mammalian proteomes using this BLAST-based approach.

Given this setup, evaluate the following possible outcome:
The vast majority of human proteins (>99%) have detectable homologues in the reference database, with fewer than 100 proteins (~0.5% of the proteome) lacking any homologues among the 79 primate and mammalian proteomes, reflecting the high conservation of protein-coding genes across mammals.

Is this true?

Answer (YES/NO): NO